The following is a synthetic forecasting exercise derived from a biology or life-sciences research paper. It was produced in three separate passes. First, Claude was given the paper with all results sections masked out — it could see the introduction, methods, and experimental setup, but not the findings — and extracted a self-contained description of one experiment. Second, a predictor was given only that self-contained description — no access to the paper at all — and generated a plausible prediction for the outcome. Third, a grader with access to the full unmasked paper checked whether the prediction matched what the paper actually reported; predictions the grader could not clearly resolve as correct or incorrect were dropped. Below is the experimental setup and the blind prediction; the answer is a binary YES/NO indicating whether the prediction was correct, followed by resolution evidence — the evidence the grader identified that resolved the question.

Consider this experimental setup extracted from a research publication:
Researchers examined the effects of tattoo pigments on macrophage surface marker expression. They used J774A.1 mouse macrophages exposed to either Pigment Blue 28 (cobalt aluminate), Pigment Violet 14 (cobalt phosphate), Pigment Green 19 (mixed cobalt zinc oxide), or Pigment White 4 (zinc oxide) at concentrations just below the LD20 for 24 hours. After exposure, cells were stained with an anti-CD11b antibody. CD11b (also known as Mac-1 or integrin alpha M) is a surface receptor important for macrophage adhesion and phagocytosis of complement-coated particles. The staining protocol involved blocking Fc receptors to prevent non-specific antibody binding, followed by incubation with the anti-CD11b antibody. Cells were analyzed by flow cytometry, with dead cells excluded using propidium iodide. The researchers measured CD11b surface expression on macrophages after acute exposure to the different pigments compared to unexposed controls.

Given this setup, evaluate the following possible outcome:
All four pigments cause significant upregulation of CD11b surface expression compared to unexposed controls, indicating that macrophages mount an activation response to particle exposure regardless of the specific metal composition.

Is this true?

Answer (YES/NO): NO